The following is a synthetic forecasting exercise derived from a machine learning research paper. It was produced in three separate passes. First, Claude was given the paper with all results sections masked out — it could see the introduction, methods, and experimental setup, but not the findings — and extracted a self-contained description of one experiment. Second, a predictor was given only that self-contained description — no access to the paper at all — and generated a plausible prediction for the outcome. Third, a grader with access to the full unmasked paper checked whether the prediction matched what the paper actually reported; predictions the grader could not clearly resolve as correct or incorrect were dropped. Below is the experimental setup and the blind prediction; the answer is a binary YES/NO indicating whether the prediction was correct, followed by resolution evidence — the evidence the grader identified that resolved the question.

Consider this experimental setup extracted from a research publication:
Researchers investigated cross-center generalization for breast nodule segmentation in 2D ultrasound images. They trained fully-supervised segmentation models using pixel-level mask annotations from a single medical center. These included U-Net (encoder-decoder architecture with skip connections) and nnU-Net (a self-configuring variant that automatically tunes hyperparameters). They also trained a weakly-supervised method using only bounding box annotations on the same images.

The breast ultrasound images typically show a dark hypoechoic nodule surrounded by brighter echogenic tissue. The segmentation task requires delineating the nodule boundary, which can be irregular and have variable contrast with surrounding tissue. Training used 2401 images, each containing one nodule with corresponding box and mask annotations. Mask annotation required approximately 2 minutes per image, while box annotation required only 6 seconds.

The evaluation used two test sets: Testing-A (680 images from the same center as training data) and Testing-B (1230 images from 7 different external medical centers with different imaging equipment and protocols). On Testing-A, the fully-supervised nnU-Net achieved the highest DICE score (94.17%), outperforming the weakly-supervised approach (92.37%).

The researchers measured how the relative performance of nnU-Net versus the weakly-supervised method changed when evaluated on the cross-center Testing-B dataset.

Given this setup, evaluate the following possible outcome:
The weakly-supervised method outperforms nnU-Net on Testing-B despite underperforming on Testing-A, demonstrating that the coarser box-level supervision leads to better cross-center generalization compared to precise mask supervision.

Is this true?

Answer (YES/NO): YES